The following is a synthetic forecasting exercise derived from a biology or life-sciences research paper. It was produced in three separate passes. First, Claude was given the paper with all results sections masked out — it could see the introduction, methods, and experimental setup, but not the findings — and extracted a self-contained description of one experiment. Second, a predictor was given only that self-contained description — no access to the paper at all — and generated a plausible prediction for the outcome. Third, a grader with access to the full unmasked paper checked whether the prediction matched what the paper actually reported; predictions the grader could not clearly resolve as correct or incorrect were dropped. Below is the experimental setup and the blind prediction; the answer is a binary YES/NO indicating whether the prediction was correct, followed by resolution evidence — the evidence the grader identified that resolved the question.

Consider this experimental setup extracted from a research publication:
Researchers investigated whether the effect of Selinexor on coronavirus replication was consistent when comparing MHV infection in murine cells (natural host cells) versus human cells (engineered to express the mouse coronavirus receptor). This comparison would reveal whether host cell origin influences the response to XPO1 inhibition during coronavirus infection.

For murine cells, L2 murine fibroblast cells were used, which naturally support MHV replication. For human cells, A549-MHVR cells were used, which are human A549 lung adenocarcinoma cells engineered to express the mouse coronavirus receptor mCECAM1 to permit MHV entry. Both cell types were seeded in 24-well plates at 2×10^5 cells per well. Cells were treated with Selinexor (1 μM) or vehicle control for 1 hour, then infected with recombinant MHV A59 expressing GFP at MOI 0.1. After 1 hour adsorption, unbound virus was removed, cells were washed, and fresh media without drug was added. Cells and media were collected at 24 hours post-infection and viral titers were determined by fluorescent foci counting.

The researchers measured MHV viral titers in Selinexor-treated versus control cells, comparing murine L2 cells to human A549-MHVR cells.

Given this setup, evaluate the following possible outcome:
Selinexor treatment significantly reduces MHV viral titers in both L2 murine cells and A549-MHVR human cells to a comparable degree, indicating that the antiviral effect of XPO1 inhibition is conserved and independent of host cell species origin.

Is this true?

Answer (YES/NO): NO